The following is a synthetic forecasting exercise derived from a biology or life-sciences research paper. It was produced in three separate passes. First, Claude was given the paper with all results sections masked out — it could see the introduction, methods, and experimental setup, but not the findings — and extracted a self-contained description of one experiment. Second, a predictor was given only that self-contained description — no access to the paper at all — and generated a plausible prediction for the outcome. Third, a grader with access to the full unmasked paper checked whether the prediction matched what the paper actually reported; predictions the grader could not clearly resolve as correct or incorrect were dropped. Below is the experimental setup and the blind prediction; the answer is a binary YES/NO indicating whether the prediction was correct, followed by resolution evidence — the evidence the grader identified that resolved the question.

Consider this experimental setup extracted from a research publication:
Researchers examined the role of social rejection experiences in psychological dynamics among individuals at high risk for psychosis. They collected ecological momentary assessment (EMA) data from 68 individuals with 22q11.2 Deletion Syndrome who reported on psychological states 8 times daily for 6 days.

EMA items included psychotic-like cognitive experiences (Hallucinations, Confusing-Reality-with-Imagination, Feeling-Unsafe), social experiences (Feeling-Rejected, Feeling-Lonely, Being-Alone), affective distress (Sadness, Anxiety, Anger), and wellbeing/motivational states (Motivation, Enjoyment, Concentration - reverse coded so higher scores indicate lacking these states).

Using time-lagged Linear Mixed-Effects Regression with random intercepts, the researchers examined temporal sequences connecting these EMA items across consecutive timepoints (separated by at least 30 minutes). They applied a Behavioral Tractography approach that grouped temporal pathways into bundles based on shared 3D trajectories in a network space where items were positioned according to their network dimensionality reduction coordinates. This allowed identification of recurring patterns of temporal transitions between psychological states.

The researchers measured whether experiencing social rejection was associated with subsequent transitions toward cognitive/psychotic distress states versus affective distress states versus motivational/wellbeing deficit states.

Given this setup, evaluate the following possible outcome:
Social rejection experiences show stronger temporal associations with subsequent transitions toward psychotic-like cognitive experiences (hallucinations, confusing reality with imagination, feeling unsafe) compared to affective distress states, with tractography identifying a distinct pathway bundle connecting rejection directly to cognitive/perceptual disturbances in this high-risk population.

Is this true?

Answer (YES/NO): NO